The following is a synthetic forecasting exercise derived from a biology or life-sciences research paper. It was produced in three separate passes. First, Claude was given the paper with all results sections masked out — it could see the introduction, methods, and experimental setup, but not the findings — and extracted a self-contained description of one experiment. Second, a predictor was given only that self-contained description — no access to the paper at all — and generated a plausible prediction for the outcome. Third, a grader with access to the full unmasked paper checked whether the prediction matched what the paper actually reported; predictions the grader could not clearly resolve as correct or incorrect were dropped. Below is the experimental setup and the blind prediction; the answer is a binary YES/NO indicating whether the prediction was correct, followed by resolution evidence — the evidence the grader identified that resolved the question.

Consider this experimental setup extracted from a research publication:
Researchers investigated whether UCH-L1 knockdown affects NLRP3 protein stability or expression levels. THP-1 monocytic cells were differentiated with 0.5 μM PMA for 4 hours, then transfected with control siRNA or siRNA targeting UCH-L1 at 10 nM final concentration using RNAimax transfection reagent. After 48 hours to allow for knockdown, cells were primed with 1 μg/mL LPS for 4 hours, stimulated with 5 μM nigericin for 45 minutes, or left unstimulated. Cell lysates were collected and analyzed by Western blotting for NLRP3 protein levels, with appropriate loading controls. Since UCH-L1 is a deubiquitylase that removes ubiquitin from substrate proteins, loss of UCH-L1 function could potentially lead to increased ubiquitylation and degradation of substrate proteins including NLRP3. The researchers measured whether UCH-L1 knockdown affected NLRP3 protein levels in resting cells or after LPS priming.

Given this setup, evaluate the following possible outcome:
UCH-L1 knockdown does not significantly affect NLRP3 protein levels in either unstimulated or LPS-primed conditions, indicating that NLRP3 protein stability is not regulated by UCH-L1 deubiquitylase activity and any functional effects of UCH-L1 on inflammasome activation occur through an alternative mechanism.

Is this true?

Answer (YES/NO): YES